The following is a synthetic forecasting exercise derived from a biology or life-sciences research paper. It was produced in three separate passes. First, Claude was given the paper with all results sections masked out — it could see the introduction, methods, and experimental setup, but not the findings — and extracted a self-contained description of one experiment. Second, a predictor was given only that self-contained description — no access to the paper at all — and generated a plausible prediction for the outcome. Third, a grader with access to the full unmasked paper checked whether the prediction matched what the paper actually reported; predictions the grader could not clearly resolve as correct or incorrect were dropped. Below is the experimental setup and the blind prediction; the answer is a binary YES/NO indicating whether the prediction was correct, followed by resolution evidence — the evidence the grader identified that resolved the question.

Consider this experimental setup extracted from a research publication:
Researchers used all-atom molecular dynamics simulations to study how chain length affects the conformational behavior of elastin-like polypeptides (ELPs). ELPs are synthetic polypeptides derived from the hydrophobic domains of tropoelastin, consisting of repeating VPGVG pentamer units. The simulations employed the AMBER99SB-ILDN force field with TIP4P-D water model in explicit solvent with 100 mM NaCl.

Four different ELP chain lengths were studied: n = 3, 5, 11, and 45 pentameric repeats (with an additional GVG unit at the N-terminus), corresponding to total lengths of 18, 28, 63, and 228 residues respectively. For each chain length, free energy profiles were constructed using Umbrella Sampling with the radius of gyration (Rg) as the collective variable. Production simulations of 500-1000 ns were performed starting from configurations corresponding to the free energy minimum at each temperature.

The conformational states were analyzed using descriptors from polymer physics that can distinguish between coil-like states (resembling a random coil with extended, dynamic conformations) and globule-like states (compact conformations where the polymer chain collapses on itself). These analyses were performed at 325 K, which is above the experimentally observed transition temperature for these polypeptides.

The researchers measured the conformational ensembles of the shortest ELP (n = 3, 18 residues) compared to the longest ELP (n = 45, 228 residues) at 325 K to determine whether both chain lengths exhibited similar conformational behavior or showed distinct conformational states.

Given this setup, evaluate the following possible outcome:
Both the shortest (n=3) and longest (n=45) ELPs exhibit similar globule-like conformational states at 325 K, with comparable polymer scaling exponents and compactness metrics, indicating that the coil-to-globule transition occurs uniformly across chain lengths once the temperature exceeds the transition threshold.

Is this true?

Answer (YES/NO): NO